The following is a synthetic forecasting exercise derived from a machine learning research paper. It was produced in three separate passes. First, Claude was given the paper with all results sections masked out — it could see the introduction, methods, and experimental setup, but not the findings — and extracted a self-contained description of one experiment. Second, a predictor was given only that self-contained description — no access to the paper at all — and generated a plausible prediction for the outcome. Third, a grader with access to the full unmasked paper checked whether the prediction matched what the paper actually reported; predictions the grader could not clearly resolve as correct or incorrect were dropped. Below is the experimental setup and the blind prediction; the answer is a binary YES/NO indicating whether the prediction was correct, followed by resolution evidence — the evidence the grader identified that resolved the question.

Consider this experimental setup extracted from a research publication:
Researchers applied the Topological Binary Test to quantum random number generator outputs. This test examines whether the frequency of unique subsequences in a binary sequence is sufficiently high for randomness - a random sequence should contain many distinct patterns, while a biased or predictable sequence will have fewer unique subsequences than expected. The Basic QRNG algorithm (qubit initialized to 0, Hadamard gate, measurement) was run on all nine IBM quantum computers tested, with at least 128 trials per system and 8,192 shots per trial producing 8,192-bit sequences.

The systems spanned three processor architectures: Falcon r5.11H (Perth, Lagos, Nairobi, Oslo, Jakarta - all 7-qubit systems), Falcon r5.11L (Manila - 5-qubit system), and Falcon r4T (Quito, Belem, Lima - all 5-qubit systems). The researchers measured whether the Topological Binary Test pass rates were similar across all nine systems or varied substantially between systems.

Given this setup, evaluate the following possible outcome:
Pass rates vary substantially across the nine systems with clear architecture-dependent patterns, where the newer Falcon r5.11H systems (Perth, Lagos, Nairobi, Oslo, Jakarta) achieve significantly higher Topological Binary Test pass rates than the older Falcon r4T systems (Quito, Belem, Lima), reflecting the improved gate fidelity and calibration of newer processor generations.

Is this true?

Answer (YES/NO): NO